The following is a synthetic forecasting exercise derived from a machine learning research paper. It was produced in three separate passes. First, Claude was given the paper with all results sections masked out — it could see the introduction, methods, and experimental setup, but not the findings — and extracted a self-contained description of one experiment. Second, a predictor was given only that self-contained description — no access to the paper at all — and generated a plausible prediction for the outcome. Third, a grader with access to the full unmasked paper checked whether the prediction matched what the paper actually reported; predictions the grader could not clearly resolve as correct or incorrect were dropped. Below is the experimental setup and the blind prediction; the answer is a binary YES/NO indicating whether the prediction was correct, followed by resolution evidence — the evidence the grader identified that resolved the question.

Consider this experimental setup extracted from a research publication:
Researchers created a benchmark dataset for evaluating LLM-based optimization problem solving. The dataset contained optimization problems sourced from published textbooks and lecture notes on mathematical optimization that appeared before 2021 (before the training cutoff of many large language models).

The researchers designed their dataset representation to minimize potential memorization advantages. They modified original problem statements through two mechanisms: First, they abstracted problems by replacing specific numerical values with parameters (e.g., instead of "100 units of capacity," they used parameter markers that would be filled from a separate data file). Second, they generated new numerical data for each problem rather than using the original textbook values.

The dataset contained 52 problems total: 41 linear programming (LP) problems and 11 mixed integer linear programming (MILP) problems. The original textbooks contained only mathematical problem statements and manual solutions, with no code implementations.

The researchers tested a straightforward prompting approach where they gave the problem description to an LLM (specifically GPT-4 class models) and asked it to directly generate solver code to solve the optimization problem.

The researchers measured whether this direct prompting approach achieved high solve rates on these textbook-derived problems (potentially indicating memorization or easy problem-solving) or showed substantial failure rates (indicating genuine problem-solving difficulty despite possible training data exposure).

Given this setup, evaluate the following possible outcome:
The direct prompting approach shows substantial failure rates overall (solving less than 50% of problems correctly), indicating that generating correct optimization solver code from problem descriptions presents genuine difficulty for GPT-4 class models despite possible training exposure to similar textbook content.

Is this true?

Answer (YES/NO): YES